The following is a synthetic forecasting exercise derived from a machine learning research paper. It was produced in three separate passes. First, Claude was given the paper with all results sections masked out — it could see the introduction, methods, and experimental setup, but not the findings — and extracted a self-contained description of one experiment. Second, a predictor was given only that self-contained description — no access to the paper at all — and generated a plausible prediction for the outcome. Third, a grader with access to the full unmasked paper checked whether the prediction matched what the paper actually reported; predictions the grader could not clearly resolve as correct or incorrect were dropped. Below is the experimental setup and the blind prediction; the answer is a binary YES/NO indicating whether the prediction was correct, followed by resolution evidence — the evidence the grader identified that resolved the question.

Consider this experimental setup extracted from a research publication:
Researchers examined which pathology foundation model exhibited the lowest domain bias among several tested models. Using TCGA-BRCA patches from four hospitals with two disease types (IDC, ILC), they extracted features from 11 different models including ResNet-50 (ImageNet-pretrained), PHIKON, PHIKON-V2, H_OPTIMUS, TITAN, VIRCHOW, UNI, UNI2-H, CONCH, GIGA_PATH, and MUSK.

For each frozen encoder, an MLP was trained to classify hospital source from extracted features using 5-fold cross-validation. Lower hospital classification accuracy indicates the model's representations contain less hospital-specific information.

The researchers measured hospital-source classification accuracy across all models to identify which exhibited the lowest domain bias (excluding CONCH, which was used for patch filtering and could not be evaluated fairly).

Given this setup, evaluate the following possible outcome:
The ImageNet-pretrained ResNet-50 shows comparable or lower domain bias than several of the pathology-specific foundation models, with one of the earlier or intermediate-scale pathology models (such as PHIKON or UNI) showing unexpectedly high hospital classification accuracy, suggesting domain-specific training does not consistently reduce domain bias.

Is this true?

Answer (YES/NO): YES